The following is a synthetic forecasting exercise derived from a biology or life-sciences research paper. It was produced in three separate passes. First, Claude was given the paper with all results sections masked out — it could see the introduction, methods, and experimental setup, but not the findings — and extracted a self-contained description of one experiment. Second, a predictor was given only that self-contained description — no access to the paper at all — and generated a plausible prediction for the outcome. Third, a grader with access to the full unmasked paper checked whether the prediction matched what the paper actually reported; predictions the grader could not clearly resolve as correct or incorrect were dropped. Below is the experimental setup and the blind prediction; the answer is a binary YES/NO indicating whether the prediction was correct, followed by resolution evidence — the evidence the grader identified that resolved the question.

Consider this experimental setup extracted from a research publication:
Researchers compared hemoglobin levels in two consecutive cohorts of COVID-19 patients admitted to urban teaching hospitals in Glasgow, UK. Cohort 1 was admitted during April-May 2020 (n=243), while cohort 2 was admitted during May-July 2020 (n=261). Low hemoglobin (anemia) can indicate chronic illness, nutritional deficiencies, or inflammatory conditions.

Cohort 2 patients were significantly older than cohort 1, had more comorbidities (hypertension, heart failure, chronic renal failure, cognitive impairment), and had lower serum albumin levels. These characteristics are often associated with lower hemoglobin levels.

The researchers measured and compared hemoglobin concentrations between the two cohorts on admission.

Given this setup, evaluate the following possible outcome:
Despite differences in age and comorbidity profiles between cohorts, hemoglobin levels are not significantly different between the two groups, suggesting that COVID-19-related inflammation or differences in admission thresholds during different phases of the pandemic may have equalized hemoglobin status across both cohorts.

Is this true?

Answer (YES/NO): NO